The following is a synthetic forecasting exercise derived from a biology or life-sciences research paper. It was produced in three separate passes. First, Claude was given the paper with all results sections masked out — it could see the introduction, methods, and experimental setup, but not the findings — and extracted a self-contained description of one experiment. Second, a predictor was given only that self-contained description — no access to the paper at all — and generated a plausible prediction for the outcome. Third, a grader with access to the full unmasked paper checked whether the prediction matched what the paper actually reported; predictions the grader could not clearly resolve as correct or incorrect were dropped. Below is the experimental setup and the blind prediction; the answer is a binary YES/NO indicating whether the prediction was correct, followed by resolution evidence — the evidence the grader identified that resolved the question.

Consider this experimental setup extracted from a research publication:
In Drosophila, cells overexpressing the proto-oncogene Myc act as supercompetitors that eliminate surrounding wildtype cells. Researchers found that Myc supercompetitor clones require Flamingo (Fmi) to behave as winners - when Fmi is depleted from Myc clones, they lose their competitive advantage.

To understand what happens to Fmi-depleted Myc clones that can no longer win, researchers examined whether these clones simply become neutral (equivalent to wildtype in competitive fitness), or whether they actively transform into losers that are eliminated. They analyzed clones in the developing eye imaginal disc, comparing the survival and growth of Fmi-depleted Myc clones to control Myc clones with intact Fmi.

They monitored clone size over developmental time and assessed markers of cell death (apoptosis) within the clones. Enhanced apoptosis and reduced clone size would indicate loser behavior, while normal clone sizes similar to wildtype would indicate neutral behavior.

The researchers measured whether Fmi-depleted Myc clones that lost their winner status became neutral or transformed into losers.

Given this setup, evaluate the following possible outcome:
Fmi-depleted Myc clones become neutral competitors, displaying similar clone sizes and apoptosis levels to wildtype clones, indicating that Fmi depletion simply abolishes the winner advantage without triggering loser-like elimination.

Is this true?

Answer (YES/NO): NO